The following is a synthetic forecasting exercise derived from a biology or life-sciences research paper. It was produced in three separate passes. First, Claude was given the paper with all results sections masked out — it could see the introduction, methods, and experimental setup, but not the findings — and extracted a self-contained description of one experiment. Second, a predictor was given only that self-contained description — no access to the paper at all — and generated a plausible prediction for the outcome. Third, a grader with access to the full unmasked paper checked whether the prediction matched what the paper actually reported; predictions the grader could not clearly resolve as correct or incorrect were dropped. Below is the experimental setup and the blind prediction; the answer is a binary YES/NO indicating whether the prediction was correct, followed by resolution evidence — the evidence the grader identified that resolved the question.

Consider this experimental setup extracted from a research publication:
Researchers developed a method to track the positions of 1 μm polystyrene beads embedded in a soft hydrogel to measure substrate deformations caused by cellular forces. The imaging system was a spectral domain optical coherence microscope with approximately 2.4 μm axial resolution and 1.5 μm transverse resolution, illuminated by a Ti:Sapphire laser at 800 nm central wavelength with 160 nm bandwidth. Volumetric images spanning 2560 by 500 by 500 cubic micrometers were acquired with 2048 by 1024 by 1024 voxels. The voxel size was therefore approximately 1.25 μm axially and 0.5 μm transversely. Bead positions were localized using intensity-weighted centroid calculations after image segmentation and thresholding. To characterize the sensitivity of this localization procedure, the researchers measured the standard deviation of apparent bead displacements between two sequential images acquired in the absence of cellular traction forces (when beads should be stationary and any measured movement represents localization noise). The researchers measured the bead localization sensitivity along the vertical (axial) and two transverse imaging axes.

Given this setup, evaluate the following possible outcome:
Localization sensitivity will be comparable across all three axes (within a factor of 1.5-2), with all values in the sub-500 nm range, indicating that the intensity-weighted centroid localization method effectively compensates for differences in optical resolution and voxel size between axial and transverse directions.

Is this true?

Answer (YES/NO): NO